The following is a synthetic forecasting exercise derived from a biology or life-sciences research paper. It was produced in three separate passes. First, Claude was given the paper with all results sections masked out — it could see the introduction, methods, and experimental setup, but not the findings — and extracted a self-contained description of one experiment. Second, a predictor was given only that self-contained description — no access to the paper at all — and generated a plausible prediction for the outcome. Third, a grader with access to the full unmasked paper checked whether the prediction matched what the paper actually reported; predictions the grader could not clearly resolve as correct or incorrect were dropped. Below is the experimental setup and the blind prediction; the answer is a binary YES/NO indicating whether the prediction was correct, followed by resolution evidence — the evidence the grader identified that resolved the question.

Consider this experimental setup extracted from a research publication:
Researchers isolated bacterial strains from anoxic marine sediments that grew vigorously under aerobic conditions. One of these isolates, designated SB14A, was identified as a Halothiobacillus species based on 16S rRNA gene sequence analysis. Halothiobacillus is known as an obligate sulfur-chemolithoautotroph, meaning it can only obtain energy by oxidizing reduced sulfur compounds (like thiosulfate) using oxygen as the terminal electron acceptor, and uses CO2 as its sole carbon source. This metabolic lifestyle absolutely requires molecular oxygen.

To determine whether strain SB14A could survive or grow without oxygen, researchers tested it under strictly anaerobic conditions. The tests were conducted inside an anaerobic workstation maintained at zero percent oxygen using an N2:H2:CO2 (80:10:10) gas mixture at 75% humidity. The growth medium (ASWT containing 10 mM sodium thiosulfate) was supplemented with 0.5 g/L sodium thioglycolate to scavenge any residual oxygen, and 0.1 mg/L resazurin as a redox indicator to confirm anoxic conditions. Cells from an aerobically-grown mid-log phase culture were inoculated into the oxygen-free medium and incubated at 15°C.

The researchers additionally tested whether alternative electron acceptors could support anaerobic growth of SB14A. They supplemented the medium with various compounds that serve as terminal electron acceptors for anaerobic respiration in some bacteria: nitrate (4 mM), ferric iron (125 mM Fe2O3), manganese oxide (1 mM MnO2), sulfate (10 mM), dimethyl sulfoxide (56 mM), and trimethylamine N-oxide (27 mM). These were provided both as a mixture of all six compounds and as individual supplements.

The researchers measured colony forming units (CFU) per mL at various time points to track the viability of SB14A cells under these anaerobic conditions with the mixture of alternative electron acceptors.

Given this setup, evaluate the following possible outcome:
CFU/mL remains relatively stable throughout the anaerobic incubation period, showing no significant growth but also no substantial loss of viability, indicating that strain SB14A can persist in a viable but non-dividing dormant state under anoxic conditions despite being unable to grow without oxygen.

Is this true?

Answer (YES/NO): NO